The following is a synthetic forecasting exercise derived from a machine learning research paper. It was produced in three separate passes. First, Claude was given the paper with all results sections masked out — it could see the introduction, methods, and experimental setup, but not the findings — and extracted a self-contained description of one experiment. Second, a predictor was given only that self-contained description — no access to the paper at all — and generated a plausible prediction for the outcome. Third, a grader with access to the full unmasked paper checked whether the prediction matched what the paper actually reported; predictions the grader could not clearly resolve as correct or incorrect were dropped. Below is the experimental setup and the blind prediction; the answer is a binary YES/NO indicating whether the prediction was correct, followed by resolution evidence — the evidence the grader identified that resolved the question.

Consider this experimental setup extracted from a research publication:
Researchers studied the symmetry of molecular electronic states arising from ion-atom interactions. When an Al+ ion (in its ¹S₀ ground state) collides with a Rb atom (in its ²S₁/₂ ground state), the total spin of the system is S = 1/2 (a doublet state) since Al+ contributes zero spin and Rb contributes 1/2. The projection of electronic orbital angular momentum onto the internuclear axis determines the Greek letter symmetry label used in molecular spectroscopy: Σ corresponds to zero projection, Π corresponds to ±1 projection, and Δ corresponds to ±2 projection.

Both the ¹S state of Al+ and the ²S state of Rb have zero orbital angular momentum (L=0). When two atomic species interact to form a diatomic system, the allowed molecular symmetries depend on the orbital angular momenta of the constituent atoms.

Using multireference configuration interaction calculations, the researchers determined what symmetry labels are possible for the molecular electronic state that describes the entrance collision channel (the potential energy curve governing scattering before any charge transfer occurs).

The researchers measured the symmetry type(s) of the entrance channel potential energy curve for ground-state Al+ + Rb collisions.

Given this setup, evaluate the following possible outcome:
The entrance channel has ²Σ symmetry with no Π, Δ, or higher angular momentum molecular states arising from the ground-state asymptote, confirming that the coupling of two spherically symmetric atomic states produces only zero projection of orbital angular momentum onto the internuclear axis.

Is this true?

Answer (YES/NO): NO